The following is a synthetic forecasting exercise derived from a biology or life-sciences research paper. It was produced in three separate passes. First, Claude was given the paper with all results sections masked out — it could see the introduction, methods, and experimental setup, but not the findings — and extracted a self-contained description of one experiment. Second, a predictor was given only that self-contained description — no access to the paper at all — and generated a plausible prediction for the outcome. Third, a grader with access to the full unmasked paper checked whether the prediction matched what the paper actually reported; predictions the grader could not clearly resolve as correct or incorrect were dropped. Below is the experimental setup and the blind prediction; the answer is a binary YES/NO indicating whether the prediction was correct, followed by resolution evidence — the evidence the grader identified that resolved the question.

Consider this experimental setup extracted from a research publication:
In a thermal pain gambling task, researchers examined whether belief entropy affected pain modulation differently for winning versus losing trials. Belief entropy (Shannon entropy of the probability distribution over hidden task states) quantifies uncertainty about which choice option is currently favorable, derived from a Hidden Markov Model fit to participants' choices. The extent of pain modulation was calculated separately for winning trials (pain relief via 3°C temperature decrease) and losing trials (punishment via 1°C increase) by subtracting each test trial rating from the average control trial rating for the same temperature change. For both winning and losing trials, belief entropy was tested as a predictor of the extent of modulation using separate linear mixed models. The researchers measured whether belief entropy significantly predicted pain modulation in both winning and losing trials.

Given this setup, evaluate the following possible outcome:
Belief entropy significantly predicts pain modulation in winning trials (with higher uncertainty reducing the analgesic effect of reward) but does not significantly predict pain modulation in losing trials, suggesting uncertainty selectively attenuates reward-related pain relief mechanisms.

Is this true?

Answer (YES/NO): YES